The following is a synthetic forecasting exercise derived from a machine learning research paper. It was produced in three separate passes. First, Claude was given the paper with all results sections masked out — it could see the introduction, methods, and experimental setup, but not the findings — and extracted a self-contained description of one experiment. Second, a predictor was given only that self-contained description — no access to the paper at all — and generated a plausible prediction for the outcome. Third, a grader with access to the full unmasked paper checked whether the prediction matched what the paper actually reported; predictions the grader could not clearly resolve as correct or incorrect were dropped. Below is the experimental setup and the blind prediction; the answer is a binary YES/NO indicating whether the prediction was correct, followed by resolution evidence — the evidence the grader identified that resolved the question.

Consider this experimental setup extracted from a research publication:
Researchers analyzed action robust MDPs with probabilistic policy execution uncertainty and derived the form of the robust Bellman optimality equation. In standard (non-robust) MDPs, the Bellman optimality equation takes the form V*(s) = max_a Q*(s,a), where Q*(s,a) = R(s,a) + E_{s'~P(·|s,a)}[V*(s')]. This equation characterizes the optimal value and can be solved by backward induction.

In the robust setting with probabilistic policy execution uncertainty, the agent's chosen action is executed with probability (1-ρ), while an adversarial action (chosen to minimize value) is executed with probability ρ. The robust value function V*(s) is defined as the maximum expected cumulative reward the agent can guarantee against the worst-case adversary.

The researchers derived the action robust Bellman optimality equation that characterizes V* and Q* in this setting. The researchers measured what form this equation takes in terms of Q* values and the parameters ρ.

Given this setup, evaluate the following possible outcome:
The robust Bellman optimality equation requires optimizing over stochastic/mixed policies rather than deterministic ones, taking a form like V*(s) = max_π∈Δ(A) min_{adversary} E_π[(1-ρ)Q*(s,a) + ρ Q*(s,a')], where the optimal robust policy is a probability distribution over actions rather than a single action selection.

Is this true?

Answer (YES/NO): NO